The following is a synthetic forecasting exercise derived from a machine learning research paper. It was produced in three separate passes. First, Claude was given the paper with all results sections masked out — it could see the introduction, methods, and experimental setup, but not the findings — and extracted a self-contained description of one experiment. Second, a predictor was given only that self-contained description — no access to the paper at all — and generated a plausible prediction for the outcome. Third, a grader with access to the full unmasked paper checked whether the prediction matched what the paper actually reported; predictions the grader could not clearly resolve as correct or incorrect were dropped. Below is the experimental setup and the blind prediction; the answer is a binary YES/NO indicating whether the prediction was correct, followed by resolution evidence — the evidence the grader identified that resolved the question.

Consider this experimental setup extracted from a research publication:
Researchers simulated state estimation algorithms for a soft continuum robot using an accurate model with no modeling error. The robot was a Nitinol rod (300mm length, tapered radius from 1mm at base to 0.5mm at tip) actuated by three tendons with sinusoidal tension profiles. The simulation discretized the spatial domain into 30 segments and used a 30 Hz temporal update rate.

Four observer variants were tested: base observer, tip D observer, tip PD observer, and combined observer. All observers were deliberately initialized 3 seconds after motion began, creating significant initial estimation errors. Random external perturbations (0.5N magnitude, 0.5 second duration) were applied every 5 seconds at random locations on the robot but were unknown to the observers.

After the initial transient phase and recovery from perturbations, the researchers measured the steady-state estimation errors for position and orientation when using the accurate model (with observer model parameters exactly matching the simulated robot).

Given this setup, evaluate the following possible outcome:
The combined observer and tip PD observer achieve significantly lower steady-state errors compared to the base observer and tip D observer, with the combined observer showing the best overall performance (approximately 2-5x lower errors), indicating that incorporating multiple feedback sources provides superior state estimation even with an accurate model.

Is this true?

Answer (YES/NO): NO